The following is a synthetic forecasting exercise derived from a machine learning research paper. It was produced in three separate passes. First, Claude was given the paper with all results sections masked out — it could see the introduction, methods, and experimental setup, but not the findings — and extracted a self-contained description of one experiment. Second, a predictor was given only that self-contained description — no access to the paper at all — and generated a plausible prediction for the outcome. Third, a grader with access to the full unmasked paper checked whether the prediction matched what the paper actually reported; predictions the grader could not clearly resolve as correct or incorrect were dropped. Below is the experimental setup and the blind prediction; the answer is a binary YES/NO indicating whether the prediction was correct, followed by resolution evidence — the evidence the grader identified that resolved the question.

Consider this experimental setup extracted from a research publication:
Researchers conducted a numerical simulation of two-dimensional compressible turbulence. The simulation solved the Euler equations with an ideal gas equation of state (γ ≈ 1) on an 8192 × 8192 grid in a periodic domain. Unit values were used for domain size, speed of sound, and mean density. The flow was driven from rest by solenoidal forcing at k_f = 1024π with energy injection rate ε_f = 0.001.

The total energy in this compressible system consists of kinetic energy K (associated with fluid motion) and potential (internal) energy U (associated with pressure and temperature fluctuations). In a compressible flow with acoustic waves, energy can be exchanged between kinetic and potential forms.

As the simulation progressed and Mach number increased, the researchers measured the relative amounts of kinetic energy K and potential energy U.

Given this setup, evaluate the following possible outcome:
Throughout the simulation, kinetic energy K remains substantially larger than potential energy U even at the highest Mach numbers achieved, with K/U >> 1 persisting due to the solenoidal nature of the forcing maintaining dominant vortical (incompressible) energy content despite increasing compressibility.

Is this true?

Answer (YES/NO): YES